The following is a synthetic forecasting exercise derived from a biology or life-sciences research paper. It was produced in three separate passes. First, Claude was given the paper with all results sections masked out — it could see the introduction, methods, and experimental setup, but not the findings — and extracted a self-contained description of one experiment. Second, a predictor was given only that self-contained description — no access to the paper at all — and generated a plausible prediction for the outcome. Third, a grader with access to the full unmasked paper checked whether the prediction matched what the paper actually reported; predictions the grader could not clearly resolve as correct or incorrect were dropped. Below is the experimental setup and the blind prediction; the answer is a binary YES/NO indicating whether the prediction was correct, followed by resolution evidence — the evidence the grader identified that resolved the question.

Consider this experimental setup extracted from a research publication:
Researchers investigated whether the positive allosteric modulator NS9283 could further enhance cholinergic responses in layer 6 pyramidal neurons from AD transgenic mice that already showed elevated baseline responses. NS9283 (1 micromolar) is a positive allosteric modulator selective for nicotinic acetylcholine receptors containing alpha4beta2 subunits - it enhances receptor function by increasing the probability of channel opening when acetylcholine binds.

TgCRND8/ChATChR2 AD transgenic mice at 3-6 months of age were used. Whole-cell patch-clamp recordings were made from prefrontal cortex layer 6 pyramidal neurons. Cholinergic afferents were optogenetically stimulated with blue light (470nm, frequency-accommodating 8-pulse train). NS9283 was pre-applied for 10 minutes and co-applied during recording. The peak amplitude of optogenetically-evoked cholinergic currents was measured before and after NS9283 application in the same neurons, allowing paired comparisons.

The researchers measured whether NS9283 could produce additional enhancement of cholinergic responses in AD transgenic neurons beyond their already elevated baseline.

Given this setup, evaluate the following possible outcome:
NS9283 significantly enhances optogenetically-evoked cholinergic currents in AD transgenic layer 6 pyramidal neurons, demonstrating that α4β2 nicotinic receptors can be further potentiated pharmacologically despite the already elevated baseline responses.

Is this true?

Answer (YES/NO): YES